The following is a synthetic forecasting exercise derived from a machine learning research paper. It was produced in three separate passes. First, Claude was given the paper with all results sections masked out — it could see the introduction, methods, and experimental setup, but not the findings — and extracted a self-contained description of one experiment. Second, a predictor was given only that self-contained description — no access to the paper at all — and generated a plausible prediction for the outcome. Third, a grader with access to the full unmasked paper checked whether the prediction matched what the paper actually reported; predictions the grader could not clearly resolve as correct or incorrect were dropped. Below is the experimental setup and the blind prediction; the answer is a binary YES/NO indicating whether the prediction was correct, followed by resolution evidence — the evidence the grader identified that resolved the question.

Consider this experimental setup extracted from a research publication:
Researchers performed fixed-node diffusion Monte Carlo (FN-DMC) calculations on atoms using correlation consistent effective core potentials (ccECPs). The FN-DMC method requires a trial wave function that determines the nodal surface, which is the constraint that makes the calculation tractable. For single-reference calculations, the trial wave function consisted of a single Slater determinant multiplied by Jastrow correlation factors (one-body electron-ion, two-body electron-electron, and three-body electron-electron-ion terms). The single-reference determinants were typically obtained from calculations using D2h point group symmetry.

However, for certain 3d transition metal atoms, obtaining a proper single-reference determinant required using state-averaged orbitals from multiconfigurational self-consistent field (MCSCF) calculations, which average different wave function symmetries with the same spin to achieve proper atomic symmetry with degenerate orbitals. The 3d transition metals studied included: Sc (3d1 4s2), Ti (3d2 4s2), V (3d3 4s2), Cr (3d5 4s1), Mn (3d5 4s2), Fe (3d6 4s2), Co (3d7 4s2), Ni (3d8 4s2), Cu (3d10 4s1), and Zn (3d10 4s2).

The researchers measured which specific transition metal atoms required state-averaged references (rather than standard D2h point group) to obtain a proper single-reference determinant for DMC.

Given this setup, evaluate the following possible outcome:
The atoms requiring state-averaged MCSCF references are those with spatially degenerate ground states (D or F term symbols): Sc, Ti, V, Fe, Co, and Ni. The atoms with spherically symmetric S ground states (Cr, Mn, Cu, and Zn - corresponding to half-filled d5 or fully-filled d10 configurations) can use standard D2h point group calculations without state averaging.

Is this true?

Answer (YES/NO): NO